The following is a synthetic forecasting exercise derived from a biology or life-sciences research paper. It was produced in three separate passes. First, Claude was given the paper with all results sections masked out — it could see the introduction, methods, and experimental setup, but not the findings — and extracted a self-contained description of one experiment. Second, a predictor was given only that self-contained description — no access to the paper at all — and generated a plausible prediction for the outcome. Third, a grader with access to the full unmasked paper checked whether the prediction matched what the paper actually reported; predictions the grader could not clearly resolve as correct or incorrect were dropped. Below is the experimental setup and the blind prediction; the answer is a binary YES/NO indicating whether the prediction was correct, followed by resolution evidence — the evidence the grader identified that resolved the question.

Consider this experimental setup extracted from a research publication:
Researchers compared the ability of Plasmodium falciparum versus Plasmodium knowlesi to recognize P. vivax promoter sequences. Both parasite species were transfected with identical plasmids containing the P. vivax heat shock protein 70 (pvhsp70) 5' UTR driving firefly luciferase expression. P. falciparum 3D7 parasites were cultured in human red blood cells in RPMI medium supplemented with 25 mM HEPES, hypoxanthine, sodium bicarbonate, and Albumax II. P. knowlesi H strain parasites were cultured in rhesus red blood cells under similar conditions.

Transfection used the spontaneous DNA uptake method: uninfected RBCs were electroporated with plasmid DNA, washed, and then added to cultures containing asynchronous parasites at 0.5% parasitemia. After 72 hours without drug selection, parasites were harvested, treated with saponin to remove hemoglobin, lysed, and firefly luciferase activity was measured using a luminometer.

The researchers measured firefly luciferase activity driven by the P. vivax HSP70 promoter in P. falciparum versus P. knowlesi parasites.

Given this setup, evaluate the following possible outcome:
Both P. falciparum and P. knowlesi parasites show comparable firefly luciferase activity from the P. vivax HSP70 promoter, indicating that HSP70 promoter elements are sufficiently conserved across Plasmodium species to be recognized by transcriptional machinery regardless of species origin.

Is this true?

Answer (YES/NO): YES